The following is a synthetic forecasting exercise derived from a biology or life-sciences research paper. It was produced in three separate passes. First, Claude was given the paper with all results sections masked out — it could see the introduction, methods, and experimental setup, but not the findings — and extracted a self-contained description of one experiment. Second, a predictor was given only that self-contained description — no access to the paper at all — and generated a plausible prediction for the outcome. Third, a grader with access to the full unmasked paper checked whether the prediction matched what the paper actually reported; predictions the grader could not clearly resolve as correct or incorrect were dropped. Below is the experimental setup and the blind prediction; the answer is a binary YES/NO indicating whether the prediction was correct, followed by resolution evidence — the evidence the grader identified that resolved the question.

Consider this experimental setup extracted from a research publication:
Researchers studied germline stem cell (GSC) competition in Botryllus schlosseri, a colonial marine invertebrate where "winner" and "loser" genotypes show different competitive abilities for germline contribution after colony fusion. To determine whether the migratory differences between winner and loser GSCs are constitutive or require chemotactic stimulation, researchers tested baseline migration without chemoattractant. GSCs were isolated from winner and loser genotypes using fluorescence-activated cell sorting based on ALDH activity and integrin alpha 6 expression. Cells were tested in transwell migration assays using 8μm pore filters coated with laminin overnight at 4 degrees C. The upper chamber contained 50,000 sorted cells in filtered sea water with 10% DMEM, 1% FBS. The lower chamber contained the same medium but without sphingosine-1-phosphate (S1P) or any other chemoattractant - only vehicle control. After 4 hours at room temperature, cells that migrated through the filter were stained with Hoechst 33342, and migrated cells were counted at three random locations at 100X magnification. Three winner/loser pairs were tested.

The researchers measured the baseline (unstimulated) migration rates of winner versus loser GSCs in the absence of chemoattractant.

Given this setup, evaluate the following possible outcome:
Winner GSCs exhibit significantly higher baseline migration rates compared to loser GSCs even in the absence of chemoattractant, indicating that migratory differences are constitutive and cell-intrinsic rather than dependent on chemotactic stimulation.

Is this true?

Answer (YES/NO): YES